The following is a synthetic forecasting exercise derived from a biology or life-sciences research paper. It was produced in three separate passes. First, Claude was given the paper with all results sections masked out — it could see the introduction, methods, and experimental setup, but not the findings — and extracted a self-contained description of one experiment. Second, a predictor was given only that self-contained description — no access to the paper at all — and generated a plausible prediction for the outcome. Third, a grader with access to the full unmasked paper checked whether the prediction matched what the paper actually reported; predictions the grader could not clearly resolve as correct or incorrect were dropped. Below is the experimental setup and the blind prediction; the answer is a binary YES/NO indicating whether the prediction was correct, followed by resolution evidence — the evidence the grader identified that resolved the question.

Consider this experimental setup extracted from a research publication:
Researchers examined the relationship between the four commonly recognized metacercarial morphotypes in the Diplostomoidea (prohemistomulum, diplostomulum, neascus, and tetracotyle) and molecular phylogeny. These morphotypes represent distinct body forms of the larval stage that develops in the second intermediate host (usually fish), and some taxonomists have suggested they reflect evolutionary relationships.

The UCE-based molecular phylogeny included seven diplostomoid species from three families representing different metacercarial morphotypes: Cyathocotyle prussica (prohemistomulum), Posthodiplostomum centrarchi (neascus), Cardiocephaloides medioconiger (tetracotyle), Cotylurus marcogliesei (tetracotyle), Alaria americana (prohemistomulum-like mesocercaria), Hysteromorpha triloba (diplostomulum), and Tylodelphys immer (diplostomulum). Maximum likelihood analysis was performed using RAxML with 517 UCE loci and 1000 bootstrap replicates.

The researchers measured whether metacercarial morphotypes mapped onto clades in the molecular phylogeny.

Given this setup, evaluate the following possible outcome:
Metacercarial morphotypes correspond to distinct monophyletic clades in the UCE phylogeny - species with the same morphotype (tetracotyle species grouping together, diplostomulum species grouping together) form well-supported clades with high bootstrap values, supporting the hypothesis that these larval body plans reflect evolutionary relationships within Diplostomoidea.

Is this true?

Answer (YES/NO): YES